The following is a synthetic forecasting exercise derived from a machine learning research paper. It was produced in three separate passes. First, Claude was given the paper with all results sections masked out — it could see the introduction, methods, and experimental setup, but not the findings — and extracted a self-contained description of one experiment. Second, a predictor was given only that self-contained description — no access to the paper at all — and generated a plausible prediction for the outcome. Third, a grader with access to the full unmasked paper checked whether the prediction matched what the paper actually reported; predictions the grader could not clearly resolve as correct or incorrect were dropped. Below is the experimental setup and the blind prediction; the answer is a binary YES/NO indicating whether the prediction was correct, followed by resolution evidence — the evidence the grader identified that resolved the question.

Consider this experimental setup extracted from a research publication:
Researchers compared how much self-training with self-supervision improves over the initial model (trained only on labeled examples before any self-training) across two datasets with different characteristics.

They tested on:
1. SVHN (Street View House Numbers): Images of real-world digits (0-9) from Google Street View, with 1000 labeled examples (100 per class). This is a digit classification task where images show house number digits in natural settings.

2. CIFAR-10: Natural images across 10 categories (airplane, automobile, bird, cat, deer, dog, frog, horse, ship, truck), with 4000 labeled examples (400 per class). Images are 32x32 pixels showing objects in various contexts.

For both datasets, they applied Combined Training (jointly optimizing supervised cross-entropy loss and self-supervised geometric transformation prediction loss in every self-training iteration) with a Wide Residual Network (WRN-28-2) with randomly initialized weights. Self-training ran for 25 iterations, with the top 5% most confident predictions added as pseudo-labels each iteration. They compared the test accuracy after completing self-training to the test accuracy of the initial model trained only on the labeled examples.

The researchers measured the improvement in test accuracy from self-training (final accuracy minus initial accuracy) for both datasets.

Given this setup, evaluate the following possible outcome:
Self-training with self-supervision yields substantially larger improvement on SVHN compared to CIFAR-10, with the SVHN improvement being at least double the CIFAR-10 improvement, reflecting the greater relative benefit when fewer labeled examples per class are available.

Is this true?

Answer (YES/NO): NO